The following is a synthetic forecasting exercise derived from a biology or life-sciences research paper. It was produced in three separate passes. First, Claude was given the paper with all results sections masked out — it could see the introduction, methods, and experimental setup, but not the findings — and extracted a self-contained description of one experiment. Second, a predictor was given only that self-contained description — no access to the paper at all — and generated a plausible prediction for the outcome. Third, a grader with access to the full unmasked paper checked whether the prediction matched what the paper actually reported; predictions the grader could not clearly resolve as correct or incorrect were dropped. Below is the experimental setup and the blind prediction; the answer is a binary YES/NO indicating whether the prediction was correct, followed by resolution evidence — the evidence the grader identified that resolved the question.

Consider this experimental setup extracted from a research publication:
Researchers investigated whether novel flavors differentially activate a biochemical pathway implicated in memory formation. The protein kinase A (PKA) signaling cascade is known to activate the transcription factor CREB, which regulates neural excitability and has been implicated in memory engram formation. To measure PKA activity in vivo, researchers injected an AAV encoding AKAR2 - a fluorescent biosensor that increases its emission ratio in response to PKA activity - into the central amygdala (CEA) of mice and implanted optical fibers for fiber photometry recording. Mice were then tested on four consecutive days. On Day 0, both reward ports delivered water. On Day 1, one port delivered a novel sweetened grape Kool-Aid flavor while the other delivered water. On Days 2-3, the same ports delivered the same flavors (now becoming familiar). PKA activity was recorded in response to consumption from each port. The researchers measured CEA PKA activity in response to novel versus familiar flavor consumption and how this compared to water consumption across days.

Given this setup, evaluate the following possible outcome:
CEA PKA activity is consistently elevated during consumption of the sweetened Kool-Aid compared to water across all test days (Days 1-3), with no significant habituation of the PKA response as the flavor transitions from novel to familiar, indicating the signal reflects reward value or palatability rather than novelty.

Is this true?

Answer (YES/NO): NO